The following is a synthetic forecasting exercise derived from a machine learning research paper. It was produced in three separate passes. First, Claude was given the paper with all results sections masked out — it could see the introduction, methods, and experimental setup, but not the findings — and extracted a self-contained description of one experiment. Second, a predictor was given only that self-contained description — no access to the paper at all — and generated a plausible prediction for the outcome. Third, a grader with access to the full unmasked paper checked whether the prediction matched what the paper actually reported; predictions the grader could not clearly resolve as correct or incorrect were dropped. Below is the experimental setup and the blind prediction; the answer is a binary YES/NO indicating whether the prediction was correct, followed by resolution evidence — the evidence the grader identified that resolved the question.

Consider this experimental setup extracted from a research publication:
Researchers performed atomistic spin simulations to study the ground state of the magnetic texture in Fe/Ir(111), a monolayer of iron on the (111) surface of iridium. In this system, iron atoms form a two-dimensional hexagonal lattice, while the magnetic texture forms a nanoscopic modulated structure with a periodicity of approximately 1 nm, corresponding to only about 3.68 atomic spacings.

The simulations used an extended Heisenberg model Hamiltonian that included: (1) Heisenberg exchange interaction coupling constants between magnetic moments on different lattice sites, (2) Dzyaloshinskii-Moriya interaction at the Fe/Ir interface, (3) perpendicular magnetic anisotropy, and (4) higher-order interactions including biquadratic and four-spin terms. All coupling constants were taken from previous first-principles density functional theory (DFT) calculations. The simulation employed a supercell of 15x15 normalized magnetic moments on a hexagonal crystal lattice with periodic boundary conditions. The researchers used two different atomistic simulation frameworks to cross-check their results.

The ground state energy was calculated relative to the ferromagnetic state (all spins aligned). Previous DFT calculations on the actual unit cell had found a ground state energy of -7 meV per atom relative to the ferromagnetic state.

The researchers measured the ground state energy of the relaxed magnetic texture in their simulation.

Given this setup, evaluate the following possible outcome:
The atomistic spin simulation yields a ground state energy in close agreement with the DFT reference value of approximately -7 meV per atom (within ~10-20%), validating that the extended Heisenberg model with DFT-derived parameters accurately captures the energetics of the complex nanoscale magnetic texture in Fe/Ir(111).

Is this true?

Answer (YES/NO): NO